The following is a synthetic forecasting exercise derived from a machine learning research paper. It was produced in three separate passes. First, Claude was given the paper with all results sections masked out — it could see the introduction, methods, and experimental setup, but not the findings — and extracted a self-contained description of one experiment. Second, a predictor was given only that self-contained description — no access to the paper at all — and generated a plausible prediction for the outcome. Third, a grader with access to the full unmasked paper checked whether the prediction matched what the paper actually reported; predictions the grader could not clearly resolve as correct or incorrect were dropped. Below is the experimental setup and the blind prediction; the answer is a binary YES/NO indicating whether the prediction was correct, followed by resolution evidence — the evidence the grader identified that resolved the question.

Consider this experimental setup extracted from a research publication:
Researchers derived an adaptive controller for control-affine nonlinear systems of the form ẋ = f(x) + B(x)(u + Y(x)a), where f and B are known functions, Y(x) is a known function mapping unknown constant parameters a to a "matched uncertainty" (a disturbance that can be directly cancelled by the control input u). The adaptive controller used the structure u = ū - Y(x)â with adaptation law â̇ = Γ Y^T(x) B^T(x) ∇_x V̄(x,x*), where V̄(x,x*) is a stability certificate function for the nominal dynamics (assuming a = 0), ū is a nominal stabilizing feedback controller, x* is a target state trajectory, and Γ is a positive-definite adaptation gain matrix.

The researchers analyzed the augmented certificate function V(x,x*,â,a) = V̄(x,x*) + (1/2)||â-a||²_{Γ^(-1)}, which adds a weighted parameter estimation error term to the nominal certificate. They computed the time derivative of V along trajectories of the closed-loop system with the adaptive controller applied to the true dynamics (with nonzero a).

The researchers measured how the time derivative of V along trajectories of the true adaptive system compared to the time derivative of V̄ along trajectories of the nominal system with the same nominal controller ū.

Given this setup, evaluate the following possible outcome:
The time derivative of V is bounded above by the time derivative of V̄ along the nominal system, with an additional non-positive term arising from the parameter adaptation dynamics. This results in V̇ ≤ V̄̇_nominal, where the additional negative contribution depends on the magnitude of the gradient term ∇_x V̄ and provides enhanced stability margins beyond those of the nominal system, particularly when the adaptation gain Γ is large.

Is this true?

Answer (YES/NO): NO